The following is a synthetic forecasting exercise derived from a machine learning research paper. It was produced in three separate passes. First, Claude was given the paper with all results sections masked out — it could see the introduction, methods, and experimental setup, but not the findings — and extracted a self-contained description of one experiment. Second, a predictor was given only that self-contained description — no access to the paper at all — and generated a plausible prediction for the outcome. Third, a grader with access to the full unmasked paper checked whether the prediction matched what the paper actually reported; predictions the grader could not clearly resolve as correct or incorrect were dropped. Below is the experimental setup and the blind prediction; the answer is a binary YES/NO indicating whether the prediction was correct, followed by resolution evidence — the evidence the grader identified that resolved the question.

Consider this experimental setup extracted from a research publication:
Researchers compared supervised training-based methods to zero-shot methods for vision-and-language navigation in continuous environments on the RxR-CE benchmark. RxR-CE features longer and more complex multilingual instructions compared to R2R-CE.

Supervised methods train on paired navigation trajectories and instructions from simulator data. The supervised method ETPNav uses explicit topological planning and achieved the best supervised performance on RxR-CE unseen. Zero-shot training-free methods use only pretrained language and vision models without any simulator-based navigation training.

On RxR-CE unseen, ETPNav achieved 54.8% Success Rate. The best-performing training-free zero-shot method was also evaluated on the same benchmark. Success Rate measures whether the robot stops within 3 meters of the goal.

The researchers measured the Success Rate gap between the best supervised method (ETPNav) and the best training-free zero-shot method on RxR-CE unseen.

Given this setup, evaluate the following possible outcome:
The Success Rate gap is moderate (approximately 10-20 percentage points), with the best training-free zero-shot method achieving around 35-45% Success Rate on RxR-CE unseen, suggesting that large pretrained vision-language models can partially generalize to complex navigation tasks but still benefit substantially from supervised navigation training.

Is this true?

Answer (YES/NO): NO